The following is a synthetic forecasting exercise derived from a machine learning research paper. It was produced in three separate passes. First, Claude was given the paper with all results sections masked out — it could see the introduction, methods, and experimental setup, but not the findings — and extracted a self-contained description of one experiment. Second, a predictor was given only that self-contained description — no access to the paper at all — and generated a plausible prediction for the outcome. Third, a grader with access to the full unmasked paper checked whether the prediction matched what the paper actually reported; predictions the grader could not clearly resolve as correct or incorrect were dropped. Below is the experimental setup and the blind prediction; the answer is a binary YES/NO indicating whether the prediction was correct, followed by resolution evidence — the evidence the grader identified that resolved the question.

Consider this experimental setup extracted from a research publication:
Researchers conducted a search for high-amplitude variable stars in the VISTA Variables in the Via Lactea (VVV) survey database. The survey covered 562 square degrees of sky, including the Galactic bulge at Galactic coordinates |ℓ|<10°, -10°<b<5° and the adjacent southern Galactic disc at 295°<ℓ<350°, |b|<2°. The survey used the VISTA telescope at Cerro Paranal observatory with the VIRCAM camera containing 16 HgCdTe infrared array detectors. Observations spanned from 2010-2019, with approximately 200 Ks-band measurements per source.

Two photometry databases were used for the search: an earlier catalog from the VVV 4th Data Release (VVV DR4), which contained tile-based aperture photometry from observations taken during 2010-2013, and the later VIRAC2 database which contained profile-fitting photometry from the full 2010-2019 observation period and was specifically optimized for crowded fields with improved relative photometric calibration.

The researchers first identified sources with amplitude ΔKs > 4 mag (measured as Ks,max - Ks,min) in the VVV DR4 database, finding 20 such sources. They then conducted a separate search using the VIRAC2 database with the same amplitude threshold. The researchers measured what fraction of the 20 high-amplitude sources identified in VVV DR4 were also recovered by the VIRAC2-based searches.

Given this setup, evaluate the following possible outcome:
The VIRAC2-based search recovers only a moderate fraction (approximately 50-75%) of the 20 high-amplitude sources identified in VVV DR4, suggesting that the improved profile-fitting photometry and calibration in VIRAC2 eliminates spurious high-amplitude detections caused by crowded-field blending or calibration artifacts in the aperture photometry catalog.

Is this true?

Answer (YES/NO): NO